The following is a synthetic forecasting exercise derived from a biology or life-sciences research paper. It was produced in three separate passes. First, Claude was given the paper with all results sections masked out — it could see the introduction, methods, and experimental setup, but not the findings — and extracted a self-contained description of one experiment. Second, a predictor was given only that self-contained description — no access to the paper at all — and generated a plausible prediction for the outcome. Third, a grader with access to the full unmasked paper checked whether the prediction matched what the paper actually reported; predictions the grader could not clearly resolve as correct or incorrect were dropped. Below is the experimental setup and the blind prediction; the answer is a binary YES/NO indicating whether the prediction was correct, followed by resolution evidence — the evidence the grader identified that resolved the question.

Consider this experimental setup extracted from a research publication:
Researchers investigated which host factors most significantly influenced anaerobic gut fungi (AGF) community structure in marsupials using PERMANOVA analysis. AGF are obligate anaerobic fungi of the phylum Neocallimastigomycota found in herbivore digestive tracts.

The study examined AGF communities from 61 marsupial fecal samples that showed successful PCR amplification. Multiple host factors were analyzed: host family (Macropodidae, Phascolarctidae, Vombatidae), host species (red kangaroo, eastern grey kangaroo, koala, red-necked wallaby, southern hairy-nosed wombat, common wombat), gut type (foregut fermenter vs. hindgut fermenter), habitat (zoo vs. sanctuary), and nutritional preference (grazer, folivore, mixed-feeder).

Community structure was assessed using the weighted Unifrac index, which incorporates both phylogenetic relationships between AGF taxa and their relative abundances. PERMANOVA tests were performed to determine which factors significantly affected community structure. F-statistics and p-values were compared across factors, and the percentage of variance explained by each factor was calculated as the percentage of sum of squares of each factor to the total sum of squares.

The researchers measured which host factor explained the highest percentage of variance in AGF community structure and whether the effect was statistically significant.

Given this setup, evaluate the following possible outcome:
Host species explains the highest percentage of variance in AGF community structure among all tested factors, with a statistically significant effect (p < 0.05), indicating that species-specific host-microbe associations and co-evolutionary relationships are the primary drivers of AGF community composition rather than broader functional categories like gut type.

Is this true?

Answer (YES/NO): NO